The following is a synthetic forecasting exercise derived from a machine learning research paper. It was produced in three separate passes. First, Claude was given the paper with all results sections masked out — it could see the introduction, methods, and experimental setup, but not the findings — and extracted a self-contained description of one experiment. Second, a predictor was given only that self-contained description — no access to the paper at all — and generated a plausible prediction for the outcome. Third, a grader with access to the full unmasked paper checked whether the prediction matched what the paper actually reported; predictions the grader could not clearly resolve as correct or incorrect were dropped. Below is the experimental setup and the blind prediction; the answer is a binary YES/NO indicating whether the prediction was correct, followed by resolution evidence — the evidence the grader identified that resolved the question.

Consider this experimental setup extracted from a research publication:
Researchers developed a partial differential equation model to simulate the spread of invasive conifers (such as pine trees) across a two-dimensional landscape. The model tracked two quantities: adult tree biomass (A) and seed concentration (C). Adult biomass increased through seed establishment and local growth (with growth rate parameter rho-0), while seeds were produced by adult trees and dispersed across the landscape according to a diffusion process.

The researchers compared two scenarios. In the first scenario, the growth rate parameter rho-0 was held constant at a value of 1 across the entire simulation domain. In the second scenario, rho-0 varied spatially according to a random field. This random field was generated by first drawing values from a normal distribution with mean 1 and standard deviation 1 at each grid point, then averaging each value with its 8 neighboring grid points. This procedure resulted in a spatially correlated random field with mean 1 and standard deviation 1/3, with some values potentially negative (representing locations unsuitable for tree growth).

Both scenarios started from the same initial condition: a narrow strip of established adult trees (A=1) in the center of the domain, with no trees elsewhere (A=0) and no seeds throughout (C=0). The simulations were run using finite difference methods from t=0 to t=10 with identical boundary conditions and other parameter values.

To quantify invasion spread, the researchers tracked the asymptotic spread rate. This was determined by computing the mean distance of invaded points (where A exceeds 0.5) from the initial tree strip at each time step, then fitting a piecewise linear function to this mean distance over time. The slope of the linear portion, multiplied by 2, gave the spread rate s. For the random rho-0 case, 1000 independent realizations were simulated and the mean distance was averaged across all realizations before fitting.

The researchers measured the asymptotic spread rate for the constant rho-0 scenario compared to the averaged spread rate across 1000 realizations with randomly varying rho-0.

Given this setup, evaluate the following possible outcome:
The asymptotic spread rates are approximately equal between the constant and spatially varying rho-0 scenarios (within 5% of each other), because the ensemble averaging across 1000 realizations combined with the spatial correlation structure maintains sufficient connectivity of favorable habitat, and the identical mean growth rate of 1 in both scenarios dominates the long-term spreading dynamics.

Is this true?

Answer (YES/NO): NO